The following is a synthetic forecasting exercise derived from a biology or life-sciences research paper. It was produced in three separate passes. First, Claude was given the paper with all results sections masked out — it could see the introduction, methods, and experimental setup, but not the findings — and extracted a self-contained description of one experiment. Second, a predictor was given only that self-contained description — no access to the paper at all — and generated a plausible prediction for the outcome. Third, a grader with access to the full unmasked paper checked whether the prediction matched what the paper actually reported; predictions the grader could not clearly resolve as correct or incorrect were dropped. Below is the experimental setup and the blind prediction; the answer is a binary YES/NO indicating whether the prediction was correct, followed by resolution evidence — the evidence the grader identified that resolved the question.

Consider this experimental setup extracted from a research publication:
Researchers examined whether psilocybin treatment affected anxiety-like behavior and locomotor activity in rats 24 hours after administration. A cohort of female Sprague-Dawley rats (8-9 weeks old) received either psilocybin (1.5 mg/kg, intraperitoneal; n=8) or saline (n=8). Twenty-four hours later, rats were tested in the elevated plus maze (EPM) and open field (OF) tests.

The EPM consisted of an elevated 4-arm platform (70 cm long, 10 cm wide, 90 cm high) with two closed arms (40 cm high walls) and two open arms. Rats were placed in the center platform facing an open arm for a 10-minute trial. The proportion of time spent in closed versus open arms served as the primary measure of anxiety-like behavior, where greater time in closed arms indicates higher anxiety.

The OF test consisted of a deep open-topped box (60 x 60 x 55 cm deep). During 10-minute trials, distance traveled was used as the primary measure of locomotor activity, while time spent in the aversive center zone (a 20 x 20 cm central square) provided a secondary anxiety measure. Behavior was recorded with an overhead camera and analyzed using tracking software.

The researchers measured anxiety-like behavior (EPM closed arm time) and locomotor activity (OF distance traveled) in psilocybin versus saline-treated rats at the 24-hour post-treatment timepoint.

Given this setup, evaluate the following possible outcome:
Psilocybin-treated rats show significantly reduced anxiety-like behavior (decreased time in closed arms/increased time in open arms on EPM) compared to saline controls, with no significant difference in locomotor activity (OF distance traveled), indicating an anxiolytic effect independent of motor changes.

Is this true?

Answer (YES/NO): NO